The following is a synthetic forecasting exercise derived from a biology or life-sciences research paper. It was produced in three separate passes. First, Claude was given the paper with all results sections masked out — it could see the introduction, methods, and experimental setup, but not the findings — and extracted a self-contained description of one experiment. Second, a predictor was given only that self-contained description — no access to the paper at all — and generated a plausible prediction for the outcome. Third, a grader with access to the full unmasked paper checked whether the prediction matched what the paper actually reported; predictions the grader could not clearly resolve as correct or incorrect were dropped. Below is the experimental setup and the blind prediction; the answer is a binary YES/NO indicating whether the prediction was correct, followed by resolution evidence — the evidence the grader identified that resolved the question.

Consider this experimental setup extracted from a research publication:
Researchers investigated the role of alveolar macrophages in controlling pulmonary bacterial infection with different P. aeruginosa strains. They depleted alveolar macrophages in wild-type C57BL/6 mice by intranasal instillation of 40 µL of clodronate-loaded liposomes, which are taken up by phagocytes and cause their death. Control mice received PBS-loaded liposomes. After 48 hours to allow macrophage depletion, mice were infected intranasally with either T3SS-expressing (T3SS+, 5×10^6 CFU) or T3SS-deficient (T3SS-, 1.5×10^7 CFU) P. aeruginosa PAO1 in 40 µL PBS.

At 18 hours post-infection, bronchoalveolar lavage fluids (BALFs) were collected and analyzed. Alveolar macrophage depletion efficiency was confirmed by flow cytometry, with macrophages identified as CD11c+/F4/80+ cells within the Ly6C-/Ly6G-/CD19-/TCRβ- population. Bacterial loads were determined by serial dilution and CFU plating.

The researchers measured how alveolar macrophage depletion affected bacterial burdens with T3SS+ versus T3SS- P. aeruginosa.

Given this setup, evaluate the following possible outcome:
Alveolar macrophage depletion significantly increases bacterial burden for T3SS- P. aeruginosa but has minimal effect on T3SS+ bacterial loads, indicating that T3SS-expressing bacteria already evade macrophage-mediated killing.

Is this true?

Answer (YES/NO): YES